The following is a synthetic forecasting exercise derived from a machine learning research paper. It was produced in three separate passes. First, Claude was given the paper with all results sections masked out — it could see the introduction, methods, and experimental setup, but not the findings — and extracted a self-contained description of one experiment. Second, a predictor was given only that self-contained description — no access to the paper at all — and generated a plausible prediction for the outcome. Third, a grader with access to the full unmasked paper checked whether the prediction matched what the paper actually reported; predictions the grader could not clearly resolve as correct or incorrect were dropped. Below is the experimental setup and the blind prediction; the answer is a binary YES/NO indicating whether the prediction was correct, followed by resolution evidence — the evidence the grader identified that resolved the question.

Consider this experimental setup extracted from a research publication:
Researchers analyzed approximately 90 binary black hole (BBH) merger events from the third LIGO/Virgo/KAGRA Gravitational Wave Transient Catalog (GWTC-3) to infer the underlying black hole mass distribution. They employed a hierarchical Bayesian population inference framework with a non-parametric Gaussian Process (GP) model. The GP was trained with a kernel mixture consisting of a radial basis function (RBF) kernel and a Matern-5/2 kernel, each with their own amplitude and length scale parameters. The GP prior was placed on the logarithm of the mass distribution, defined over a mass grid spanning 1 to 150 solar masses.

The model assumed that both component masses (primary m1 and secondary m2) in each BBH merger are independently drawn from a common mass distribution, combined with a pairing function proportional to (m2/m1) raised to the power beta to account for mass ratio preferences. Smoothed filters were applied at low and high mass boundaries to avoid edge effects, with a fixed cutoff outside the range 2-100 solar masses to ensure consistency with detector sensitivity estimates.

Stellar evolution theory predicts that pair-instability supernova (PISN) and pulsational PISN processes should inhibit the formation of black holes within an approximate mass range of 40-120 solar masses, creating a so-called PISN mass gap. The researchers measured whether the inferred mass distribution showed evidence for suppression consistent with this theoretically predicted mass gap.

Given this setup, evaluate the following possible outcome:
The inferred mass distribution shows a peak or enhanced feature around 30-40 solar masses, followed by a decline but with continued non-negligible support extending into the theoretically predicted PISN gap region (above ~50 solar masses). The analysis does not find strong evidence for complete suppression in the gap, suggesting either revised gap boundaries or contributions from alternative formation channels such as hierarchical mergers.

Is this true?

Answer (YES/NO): NO